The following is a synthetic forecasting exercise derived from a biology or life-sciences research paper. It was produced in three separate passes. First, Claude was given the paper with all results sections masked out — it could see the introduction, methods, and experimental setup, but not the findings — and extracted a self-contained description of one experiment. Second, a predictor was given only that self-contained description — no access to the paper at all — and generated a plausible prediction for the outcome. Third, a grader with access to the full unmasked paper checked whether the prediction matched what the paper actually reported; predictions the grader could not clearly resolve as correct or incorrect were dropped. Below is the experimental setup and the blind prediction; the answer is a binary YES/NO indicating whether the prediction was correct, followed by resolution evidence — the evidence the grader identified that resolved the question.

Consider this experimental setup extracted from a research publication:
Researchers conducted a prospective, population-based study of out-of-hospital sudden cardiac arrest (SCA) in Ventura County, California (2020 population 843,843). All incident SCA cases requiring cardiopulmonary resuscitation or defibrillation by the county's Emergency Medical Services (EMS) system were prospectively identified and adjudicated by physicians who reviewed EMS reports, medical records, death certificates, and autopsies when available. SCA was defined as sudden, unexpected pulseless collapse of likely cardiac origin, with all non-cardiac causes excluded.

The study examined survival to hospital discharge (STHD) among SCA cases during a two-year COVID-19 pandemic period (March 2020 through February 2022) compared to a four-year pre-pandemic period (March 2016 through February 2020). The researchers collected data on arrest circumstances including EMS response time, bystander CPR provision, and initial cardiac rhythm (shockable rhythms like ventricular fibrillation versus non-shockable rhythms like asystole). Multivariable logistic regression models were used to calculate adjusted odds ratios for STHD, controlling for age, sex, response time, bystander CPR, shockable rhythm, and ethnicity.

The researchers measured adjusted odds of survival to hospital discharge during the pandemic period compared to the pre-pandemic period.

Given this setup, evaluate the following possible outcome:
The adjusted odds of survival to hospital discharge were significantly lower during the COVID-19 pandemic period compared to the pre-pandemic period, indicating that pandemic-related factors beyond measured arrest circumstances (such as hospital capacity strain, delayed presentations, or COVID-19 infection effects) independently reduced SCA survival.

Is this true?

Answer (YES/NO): YES